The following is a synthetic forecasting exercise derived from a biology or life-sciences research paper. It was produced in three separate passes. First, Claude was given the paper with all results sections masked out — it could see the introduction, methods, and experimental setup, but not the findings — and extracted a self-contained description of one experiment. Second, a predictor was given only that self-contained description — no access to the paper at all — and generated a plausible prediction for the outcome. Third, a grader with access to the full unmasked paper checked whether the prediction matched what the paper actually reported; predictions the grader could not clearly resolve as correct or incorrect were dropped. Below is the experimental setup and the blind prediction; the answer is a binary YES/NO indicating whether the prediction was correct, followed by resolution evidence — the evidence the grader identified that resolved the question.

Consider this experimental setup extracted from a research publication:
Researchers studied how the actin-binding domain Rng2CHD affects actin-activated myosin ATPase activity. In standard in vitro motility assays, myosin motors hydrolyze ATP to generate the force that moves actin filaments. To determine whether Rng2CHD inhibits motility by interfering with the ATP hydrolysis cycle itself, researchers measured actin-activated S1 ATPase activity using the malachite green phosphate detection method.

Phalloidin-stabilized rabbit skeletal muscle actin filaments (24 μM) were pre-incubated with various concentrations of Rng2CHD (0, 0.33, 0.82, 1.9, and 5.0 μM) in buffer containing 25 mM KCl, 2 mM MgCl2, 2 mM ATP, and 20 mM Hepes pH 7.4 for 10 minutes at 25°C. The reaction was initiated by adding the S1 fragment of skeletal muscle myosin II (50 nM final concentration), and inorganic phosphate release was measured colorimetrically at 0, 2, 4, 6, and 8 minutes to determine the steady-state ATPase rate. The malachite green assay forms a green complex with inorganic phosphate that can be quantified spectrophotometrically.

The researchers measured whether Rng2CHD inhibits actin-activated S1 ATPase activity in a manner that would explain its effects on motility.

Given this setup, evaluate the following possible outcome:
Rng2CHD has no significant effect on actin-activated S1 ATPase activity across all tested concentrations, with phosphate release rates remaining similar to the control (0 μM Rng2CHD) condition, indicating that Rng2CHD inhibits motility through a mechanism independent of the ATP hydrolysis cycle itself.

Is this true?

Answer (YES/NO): NO